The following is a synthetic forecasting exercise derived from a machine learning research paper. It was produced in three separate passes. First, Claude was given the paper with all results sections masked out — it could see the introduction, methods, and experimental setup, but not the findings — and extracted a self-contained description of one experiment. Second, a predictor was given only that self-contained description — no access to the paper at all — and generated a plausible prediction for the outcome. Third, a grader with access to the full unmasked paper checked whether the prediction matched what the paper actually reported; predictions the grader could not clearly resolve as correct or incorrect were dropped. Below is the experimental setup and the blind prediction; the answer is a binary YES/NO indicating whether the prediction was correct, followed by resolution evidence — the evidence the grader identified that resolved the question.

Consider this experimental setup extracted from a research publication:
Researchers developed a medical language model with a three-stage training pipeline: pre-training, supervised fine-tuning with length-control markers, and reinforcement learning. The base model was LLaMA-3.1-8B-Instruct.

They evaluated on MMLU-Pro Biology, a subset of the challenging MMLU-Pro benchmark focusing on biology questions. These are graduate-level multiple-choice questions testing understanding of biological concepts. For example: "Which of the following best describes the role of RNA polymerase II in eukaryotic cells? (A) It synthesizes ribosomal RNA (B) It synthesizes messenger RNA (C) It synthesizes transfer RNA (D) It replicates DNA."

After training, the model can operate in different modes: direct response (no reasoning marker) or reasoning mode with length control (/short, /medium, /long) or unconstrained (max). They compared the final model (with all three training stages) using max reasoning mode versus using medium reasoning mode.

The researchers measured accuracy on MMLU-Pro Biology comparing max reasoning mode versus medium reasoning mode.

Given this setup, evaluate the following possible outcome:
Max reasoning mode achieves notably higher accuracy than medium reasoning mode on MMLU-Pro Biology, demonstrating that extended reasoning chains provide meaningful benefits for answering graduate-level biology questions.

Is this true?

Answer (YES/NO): NO